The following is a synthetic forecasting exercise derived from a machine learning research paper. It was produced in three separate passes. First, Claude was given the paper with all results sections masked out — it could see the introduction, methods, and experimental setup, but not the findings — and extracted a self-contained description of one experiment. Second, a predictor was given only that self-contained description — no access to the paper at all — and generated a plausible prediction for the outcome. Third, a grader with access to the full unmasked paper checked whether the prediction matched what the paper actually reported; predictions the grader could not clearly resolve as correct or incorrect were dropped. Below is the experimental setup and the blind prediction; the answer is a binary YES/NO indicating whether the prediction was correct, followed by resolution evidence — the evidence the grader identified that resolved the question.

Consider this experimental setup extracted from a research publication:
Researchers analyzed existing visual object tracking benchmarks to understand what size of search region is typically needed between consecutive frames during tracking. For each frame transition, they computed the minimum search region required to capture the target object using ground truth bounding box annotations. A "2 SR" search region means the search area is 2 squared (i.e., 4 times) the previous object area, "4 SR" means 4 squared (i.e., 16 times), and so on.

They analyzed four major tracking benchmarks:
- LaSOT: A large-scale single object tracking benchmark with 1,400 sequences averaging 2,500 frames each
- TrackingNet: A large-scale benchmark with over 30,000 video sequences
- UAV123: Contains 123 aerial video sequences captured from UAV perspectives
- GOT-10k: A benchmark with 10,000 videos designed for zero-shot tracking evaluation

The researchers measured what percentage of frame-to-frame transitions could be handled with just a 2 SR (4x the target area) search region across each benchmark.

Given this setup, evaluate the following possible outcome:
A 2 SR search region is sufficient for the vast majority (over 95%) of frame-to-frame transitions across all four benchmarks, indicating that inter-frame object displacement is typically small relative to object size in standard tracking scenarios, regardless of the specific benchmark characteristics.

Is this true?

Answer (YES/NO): YES